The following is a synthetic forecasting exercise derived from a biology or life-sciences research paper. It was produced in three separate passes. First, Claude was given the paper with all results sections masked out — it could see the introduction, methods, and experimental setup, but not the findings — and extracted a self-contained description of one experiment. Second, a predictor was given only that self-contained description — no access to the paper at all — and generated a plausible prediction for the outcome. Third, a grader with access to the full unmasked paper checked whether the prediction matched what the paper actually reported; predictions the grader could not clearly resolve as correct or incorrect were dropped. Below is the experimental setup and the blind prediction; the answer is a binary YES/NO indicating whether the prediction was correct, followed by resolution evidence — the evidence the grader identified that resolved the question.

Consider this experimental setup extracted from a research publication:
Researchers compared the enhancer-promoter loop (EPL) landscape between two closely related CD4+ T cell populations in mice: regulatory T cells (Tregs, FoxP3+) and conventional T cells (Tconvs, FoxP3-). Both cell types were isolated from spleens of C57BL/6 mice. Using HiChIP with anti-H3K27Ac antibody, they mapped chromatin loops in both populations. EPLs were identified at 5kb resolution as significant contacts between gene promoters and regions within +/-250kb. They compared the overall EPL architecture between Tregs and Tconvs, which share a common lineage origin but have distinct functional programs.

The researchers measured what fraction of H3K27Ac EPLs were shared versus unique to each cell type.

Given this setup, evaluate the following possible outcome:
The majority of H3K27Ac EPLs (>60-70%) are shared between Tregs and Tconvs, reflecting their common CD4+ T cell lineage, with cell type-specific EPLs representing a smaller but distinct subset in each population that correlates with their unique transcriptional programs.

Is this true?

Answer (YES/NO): YES